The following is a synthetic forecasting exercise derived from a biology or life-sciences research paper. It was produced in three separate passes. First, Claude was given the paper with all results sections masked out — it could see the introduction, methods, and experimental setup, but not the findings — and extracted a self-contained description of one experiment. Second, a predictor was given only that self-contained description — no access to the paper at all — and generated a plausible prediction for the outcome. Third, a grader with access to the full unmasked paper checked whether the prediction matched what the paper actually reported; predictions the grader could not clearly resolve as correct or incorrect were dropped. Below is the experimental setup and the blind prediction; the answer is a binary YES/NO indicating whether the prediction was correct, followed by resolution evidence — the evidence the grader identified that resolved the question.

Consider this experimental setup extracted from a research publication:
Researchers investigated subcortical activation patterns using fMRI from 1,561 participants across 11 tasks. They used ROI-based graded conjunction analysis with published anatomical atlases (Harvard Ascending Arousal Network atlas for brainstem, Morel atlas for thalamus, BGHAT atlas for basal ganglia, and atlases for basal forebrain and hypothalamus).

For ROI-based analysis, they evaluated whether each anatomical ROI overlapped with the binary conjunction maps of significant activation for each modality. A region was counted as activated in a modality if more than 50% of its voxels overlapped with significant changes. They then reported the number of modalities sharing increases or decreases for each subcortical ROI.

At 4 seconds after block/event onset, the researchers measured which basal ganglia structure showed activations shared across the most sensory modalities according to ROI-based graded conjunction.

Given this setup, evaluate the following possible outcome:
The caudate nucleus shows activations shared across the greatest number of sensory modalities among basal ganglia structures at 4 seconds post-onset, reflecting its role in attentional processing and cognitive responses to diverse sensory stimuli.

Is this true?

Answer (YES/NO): NO